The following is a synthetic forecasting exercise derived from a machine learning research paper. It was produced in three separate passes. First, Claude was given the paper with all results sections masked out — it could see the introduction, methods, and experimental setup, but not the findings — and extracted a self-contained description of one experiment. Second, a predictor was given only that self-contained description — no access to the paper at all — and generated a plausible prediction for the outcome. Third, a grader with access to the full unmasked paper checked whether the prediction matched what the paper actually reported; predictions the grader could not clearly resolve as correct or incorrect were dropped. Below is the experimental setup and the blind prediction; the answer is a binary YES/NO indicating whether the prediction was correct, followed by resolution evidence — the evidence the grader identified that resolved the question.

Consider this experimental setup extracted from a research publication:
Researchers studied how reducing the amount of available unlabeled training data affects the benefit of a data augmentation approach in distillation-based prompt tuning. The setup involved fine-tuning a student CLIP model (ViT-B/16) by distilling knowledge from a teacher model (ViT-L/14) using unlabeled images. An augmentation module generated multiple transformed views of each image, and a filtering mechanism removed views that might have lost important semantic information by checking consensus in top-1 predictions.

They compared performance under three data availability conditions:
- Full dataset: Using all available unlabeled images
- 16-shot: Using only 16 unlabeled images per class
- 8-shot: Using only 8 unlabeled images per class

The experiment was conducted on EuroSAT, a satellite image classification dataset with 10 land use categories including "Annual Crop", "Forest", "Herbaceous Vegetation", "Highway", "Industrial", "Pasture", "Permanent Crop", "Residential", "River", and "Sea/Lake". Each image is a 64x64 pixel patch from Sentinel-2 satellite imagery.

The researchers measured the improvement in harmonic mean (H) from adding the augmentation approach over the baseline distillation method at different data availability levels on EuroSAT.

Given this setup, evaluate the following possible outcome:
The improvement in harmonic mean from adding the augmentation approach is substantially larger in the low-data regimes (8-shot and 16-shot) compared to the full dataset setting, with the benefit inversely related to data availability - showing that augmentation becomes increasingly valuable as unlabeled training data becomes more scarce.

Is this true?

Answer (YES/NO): YES